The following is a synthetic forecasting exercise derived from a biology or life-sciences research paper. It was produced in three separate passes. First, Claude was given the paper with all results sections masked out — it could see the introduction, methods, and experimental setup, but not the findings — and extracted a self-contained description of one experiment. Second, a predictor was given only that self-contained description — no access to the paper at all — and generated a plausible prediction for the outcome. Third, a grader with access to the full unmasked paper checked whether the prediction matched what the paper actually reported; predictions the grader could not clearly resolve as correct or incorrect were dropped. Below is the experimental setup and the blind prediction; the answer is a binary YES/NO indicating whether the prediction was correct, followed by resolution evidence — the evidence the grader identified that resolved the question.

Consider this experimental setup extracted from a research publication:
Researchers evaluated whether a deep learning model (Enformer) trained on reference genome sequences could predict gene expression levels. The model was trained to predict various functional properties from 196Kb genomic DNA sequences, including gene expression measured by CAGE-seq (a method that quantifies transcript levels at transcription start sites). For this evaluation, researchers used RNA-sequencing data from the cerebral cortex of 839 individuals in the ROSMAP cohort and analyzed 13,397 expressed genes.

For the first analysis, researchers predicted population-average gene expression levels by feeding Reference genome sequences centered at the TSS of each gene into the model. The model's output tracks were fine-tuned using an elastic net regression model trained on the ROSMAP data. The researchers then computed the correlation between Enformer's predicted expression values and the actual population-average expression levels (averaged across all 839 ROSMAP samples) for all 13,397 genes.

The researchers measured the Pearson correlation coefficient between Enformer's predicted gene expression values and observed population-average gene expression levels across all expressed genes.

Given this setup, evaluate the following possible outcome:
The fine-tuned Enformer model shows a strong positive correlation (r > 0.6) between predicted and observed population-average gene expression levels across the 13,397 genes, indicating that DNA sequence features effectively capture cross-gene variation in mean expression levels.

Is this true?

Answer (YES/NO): NO